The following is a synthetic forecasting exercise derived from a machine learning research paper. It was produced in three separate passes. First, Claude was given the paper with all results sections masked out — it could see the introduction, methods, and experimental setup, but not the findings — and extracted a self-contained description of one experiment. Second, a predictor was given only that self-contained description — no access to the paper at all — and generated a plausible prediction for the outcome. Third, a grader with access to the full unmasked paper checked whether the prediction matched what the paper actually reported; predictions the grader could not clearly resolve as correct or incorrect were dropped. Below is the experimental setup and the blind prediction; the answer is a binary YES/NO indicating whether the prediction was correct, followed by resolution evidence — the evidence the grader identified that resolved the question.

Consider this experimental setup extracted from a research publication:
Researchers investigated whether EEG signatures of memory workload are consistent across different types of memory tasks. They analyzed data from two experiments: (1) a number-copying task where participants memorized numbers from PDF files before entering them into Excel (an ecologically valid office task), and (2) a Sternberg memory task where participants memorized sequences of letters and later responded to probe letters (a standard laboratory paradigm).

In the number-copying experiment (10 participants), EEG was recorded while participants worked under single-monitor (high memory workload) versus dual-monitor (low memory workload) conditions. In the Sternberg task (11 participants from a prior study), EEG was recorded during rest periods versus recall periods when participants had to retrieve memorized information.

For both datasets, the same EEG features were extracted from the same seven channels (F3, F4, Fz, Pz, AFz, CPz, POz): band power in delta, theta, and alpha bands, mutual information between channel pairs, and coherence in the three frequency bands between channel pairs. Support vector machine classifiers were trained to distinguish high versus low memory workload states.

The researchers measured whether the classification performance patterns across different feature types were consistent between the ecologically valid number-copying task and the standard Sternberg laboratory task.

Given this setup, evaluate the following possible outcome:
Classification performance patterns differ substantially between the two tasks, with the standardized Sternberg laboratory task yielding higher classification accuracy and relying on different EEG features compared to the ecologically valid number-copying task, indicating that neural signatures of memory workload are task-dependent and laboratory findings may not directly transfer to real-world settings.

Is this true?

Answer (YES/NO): NO